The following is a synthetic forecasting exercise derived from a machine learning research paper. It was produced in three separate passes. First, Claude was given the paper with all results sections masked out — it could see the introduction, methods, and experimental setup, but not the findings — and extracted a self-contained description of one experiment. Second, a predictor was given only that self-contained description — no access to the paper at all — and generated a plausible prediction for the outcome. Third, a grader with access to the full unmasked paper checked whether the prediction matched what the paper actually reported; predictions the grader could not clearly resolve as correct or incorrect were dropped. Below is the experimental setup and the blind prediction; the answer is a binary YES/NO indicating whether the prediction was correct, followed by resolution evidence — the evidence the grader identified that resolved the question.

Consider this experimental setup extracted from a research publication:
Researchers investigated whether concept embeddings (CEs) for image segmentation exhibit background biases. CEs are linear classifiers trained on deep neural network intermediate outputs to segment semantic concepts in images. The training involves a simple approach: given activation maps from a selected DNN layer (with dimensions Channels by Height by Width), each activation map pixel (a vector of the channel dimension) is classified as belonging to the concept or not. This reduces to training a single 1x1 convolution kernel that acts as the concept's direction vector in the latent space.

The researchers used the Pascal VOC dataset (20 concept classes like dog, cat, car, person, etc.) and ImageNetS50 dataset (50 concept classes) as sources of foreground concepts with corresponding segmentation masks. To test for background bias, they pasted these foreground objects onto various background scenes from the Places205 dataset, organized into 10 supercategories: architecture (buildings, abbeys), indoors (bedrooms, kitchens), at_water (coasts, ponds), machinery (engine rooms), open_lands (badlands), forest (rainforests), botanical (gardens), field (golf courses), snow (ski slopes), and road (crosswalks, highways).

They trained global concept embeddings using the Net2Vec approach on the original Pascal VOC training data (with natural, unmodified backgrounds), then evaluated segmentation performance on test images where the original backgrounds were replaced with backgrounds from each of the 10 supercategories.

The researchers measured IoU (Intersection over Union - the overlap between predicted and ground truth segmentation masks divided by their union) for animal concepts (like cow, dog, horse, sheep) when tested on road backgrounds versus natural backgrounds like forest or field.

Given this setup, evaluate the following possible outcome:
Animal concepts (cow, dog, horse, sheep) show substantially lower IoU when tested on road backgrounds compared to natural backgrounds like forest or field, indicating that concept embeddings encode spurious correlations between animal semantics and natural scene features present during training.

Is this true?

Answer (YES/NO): YES